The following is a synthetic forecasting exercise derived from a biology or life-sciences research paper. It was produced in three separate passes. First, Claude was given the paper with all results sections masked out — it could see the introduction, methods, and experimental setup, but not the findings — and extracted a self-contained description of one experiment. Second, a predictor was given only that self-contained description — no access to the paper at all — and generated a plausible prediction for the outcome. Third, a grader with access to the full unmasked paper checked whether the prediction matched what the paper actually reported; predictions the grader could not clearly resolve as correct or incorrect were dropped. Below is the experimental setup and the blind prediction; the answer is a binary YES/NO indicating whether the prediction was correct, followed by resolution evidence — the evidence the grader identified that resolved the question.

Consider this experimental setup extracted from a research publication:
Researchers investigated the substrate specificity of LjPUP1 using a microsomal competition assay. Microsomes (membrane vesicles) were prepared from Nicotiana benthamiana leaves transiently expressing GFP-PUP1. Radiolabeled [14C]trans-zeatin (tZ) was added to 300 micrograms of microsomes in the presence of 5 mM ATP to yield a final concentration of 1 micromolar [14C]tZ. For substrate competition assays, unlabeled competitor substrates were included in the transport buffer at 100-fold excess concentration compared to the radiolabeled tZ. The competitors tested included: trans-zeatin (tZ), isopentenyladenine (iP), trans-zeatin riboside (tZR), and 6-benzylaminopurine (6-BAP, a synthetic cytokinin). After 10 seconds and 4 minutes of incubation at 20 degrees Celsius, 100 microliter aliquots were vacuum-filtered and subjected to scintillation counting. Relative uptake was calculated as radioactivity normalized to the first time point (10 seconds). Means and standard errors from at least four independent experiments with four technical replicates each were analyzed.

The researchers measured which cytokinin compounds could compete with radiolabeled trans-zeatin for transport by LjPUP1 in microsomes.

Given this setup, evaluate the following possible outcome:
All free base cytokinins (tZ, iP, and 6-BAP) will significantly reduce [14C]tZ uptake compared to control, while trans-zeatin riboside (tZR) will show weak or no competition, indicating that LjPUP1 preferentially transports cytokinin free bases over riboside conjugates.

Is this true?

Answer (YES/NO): NO